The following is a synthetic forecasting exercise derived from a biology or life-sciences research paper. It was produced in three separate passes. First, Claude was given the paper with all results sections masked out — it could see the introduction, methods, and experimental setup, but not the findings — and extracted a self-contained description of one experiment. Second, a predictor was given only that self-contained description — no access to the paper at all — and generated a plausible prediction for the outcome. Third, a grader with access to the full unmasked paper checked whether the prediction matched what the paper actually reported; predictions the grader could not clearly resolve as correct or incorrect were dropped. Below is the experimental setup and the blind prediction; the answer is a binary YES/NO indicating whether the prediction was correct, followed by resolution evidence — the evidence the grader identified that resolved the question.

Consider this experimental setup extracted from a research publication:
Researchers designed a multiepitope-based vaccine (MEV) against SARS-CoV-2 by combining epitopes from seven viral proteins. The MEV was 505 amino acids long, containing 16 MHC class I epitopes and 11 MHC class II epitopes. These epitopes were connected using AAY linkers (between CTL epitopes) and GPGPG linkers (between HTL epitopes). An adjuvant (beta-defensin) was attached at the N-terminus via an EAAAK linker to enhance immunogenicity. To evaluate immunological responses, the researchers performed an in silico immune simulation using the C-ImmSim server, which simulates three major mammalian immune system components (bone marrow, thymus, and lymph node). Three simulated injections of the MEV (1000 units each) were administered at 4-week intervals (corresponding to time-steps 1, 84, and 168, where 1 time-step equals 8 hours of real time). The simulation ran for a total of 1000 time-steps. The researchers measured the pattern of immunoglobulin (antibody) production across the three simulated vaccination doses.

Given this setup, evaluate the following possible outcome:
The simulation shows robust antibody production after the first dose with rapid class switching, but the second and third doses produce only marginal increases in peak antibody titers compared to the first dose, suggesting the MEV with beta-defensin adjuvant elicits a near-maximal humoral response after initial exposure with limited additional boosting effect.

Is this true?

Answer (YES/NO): NO